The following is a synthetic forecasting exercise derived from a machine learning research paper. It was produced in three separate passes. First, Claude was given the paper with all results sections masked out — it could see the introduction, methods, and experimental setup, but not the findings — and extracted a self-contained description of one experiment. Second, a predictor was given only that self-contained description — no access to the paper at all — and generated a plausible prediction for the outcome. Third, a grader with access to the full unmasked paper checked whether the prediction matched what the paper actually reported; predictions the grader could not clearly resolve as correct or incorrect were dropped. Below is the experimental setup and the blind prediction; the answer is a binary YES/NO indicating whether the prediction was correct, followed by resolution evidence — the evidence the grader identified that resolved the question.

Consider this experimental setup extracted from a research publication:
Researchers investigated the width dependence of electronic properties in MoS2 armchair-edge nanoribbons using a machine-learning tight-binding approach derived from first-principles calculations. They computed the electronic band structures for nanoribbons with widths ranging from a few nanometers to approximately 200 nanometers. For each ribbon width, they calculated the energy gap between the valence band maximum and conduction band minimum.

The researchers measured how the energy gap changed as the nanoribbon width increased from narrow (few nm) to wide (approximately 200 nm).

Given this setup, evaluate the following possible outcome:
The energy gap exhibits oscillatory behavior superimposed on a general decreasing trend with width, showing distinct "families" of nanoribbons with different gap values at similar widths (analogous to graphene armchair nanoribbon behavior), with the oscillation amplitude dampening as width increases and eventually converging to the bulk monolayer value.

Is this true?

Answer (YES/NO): NO